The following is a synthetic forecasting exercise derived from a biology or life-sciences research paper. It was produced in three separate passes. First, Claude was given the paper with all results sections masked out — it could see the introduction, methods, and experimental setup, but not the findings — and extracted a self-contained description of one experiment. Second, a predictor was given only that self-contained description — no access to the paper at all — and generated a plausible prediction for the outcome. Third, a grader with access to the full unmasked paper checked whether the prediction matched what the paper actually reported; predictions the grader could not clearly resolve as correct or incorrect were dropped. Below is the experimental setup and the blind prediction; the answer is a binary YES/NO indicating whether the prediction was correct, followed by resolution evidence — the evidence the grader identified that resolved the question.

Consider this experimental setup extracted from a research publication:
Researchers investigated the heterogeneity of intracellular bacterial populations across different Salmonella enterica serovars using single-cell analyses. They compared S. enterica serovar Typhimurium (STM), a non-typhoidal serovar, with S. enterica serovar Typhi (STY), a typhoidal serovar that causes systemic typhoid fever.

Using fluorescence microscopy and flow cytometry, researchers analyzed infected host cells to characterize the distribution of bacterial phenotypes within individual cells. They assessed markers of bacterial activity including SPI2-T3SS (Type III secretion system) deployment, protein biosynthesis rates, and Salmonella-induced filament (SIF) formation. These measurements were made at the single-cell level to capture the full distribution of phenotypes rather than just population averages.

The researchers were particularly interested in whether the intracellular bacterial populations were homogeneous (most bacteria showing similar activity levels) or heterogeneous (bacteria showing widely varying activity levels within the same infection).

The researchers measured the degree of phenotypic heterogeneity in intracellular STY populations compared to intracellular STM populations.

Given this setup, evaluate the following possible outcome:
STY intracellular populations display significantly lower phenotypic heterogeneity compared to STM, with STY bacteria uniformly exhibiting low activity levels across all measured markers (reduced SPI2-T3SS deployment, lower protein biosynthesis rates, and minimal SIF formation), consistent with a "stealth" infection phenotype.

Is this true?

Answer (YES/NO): NO